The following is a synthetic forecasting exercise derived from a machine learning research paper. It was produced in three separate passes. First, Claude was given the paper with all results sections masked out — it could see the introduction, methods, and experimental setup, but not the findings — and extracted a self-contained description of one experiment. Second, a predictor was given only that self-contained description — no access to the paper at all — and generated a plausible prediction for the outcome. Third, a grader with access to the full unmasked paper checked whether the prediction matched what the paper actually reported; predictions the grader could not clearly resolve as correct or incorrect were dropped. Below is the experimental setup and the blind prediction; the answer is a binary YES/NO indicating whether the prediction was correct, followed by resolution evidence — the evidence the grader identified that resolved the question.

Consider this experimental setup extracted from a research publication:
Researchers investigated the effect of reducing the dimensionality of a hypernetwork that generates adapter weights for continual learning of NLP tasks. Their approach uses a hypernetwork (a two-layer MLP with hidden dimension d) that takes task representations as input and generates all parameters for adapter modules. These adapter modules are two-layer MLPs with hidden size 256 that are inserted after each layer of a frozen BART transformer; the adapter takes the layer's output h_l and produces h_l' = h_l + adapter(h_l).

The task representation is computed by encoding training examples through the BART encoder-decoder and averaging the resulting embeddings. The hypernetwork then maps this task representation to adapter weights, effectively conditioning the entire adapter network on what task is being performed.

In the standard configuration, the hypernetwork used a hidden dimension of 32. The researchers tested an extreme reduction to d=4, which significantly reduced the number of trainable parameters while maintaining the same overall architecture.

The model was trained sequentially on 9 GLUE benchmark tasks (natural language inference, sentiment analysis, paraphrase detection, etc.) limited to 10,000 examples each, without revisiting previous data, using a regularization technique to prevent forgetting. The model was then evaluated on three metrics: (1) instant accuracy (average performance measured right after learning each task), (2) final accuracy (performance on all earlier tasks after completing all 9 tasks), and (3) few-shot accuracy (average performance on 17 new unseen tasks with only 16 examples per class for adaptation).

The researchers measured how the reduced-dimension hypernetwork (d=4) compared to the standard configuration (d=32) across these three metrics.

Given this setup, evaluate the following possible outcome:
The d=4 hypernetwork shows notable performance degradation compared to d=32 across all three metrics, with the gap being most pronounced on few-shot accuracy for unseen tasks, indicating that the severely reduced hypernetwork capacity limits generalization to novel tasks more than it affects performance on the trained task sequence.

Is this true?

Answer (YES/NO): NO